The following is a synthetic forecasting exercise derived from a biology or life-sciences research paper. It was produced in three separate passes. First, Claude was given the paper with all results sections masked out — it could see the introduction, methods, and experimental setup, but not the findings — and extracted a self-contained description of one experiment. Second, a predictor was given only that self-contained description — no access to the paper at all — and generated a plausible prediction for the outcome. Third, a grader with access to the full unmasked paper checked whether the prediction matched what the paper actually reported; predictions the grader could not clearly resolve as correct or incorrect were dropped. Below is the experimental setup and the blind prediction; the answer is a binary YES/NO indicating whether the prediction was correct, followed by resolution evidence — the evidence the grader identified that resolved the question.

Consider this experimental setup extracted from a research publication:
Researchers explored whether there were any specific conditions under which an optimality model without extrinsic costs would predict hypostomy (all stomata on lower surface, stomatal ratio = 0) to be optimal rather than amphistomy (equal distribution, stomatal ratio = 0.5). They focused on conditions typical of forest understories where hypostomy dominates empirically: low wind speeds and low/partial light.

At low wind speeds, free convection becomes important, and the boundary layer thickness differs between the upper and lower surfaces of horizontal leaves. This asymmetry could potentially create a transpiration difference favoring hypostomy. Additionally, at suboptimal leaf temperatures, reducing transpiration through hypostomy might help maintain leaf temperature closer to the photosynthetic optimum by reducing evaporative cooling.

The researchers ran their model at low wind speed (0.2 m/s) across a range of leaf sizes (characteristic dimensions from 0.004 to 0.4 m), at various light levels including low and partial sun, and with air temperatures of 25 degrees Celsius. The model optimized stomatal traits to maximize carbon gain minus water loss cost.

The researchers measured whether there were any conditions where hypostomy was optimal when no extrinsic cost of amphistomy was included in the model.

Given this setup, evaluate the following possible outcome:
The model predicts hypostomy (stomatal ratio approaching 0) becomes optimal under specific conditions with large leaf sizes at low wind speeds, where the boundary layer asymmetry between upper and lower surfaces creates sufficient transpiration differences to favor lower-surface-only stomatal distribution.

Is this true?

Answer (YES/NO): NO